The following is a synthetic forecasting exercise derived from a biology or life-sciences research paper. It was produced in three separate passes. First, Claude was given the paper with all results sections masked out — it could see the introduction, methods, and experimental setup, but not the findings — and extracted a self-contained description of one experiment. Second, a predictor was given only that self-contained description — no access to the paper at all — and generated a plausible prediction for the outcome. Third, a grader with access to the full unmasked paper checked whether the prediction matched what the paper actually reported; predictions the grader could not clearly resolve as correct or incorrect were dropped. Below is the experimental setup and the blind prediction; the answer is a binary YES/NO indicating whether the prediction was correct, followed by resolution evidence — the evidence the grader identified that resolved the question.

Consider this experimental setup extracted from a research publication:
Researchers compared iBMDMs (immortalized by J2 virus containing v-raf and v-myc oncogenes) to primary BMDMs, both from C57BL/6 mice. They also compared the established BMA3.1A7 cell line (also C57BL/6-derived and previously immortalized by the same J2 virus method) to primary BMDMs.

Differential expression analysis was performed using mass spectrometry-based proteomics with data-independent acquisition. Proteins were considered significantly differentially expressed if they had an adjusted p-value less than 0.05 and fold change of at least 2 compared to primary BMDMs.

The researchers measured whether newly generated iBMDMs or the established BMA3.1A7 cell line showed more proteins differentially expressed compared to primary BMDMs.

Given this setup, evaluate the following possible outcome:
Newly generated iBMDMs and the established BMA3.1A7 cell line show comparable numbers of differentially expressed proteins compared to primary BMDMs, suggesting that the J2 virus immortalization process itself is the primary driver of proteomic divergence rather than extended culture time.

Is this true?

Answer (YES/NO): NO